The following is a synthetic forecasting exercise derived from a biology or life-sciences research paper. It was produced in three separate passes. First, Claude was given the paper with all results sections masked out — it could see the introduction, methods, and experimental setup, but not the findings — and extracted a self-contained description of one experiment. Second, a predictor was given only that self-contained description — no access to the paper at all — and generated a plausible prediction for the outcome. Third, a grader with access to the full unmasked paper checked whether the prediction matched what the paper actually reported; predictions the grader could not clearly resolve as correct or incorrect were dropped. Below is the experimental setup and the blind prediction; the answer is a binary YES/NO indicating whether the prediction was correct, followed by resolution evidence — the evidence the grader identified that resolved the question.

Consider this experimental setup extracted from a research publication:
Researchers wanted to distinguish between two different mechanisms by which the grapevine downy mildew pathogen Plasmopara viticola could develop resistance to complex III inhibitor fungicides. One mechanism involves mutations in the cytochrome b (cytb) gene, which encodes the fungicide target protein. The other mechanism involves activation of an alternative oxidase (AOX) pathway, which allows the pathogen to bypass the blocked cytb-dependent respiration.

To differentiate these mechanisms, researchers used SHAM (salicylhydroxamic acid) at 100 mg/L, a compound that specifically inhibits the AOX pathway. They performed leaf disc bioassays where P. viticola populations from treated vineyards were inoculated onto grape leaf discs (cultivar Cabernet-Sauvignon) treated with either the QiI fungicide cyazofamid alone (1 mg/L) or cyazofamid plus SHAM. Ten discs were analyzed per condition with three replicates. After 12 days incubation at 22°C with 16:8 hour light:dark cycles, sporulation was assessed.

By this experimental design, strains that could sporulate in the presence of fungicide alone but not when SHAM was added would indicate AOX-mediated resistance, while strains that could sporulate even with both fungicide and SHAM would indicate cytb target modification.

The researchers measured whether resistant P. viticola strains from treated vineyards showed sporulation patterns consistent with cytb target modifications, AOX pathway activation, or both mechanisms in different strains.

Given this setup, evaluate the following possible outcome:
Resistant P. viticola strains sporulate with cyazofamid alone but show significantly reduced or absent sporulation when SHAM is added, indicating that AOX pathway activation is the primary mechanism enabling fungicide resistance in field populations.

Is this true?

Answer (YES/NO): NO